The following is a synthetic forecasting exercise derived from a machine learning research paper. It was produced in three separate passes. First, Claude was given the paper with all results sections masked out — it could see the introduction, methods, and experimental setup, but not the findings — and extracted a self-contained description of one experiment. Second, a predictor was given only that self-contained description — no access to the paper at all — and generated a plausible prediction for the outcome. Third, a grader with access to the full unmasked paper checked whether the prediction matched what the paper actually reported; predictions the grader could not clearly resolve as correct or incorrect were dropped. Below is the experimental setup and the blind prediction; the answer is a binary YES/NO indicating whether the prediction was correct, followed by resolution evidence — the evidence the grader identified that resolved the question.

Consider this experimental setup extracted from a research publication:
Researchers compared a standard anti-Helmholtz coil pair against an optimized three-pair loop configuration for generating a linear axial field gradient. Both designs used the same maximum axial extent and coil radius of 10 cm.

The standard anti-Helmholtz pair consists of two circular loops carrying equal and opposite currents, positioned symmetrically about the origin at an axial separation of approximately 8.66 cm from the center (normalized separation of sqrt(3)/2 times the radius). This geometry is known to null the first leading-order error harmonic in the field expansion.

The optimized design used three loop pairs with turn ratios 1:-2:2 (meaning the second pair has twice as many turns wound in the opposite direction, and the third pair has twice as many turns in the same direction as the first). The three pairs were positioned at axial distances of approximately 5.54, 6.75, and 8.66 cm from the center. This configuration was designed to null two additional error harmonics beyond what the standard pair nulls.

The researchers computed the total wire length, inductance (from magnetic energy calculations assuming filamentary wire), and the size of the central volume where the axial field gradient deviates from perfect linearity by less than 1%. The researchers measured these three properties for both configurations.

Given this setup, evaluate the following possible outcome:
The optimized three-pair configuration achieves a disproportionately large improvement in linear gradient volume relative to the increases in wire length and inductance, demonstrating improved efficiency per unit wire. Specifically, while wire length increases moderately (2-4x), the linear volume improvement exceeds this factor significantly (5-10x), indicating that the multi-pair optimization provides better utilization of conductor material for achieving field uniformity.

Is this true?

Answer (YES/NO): NO